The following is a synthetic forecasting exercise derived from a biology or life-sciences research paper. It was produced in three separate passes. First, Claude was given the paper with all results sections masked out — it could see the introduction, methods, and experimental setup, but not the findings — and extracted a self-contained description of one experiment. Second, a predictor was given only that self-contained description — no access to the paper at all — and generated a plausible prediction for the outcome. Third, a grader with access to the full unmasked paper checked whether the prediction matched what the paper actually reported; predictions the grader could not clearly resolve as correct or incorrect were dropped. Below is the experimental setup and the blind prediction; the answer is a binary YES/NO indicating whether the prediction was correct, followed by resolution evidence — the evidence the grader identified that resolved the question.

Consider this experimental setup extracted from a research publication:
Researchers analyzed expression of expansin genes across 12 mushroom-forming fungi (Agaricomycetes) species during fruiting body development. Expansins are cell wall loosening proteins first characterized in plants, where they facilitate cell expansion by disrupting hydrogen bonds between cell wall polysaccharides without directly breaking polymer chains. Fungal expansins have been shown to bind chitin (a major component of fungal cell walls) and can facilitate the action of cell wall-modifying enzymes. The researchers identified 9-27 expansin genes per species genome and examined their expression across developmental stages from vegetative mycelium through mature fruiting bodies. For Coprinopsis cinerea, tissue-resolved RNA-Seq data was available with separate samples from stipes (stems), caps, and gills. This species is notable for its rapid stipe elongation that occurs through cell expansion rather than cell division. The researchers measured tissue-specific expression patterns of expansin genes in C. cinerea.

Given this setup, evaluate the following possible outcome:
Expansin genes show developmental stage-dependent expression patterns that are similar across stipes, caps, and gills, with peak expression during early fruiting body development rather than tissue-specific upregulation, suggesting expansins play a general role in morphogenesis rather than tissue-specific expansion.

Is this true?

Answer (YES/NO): NO